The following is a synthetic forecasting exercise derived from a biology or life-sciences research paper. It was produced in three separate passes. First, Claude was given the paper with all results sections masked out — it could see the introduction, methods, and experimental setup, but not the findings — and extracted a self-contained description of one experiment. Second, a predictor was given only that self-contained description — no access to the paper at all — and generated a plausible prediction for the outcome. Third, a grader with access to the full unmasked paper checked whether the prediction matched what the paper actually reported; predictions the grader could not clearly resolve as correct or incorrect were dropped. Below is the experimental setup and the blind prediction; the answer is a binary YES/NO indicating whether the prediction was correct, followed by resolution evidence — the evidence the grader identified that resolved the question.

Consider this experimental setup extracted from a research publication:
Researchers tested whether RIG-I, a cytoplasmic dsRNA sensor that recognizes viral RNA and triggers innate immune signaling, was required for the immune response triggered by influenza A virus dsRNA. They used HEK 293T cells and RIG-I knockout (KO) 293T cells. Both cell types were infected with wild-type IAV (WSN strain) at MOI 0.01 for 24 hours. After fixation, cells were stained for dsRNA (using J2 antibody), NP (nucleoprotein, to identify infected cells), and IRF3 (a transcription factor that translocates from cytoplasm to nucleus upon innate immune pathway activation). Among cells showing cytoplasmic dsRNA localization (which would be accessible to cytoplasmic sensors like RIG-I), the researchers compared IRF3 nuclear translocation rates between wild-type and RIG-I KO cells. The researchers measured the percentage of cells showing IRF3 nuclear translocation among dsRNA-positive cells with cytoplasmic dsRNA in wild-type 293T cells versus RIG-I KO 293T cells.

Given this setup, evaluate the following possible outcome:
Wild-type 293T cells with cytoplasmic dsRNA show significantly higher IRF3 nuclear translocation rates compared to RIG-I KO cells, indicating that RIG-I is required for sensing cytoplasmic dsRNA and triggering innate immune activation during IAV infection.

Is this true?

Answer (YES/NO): YES